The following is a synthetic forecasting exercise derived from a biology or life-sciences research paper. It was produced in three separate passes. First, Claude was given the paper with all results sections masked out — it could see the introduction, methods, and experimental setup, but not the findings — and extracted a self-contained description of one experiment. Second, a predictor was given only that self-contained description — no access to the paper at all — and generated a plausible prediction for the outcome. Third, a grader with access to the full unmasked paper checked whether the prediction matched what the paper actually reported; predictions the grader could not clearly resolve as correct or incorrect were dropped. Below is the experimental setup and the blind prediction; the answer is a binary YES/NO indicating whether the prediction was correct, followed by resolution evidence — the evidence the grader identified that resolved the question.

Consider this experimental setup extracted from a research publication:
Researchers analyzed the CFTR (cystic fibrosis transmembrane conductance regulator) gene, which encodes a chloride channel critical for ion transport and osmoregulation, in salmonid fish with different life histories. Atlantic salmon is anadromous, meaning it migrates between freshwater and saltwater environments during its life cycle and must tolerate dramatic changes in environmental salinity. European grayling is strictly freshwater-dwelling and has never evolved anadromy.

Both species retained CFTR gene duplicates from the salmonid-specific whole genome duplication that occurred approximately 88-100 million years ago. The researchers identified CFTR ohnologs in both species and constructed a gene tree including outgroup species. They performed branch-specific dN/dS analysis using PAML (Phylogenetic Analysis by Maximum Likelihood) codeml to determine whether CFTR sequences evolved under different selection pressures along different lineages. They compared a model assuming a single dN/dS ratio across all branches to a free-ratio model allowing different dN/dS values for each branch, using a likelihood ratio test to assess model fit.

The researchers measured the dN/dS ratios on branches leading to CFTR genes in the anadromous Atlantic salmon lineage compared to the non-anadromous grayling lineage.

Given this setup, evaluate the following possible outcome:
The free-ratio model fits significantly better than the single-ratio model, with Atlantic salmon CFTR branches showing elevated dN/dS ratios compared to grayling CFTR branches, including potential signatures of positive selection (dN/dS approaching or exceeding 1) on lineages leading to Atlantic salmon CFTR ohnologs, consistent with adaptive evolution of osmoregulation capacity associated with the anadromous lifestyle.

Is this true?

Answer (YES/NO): NO